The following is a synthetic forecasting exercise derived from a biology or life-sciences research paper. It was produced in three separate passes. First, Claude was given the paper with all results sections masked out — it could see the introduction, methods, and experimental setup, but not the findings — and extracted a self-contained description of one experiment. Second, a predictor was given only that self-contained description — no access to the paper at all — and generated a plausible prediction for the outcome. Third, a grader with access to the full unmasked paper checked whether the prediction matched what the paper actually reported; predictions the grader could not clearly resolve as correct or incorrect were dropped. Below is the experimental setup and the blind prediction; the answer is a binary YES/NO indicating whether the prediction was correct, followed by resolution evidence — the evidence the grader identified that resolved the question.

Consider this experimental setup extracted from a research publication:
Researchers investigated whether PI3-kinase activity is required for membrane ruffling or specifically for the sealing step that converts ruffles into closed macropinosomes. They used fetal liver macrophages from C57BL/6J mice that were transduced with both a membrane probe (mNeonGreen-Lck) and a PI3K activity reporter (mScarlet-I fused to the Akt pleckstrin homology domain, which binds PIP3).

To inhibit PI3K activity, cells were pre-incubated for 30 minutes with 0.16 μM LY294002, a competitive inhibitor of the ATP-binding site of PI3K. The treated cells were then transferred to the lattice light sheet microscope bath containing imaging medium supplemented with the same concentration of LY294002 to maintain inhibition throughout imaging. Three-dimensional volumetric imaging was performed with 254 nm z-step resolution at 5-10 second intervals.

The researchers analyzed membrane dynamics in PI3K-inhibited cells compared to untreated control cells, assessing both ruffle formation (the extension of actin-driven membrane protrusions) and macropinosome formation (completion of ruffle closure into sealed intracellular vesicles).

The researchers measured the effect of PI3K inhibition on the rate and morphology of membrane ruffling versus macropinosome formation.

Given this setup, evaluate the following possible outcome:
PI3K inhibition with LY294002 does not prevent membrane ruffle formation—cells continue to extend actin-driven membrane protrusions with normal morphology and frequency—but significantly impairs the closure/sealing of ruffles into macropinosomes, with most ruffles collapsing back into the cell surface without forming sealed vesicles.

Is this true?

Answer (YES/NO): YES